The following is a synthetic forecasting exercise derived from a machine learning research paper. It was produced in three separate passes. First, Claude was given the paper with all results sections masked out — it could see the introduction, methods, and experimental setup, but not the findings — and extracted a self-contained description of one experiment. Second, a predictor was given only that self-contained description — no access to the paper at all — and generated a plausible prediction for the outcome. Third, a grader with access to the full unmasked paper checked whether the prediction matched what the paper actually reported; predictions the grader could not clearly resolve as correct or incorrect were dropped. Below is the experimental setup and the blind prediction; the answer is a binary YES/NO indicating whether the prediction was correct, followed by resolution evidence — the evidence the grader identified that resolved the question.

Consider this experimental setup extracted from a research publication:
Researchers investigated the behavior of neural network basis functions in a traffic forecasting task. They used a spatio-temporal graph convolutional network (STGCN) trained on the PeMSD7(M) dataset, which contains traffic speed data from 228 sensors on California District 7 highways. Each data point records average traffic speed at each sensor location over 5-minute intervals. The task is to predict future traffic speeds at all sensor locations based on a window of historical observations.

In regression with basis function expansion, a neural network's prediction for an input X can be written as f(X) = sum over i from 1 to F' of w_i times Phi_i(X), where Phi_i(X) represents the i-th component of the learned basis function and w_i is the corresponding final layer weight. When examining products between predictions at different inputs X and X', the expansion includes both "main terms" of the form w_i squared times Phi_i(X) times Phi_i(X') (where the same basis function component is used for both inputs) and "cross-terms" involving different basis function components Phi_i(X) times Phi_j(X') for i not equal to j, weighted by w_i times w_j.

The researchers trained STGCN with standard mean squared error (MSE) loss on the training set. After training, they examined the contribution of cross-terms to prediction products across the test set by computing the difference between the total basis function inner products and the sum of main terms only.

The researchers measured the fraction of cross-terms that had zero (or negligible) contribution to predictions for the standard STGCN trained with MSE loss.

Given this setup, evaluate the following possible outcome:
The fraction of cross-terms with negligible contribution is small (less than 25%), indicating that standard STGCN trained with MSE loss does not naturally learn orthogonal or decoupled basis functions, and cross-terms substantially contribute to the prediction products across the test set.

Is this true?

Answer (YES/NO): NO